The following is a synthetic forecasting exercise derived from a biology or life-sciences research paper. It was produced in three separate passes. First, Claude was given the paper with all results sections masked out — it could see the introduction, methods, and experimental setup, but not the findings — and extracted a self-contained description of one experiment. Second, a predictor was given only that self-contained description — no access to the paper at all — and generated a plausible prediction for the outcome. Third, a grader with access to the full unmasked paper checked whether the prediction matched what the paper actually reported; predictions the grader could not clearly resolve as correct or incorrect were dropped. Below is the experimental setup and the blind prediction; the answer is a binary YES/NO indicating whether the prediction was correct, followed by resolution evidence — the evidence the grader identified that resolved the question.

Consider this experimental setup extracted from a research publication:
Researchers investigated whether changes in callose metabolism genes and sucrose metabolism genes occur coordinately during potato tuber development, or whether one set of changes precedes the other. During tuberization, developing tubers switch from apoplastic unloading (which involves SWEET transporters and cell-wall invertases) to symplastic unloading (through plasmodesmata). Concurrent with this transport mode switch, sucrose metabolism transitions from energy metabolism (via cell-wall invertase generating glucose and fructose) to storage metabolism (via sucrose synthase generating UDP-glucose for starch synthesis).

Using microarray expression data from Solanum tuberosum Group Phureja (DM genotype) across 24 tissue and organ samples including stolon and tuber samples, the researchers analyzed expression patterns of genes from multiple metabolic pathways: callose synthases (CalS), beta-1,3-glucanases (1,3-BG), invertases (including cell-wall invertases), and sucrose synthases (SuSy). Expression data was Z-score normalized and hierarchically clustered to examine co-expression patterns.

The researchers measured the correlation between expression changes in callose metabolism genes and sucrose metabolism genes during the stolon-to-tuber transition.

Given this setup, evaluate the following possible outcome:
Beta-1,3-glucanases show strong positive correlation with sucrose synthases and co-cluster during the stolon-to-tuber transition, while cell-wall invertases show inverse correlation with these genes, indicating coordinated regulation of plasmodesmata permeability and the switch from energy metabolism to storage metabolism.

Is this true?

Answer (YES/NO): NO